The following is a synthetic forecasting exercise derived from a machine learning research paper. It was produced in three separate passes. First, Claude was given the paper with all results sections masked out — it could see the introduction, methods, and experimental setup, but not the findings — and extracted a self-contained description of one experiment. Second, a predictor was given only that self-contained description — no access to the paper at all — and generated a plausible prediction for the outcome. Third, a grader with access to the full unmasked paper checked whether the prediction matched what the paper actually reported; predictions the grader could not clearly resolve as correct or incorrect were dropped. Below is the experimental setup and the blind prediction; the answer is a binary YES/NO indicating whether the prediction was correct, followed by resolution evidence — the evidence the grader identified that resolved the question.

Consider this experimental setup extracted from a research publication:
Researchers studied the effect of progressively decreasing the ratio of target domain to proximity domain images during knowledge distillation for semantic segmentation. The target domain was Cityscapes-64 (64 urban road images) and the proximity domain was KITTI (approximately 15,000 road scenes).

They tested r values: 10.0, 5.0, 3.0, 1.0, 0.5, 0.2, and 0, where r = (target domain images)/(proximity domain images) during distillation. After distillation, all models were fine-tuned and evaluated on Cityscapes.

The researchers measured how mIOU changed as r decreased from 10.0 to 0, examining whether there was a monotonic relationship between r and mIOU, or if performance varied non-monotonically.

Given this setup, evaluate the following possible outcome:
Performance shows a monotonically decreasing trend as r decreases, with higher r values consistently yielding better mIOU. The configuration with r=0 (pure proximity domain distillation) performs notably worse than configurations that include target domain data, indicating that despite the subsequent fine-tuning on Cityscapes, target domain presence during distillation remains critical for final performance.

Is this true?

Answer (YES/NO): NO